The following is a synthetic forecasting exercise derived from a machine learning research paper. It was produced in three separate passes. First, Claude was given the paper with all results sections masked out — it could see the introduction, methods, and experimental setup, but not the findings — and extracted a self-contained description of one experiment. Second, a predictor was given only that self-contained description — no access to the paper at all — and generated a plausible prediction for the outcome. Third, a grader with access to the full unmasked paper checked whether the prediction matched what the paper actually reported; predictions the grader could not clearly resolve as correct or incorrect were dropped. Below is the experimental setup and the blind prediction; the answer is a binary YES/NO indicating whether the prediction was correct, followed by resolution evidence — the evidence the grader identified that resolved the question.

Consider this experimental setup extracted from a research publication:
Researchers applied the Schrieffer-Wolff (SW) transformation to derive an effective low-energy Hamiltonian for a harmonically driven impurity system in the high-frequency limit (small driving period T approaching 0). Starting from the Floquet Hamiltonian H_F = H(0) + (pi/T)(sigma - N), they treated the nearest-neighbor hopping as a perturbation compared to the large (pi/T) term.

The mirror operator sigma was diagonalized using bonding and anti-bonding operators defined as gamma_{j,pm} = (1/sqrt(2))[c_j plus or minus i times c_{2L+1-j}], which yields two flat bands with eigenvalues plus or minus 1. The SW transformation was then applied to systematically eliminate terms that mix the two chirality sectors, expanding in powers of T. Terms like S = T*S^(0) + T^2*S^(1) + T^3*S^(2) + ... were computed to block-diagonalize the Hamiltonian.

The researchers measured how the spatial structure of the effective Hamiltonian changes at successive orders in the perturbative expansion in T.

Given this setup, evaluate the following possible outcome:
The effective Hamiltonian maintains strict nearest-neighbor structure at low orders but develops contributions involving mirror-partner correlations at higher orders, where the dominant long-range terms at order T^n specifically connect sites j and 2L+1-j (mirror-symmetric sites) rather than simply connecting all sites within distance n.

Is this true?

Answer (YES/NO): NO